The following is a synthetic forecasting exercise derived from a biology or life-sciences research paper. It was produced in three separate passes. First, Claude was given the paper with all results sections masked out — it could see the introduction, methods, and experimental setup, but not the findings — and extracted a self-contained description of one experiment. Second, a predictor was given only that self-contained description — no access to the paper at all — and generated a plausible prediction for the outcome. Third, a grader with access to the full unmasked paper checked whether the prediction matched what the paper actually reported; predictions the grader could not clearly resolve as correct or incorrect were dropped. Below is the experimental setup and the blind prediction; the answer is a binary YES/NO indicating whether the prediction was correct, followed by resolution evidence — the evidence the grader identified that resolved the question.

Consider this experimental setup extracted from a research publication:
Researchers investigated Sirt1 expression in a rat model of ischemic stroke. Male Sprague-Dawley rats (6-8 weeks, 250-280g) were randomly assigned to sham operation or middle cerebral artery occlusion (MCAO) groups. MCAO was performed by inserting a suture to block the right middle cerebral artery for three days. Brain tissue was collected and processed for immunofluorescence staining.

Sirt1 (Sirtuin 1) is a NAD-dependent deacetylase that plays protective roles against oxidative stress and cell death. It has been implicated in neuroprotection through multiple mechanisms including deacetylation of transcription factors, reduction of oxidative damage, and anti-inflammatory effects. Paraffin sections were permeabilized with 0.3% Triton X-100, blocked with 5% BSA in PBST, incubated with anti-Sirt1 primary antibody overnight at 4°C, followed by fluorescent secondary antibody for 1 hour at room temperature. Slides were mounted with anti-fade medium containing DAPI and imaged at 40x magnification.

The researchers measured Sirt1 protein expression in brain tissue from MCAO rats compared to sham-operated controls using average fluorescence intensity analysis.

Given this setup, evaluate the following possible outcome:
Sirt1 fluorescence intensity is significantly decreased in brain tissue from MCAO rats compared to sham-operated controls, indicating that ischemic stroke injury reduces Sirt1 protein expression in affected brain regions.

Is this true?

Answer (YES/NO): YES